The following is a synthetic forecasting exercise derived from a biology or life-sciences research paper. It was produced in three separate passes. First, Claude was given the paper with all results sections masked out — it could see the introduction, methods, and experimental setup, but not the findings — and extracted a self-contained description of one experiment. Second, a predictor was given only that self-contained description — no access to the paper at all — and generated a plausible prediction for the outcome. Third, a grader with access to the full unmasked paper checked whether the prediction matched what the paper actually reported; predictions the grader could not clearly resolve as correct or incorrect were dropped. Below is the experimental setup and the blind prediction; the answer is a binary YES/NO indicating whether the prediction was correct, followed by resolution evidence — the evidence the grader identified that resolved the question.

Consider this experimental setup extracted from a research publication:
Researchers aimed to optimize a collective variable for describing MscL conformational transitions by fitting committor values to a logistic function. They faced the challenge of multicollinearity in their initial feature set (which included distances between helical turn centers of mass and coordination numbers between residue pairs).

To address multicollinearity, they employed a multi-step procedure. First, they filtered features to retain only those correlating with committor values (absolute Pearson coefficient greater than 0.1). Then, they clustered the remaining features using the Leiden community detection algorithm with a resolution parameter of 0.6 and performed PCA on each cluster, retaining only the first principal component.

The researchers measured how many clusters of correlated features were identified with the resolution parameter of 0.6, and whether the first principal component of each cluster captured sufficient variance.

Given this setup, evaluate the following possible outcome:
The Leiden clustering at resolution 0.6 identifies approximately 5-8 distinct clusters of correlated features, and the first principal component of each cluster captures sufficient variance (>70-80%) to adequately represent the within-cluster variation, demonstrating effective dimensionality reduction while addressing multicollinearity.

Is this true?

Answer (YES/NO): NO